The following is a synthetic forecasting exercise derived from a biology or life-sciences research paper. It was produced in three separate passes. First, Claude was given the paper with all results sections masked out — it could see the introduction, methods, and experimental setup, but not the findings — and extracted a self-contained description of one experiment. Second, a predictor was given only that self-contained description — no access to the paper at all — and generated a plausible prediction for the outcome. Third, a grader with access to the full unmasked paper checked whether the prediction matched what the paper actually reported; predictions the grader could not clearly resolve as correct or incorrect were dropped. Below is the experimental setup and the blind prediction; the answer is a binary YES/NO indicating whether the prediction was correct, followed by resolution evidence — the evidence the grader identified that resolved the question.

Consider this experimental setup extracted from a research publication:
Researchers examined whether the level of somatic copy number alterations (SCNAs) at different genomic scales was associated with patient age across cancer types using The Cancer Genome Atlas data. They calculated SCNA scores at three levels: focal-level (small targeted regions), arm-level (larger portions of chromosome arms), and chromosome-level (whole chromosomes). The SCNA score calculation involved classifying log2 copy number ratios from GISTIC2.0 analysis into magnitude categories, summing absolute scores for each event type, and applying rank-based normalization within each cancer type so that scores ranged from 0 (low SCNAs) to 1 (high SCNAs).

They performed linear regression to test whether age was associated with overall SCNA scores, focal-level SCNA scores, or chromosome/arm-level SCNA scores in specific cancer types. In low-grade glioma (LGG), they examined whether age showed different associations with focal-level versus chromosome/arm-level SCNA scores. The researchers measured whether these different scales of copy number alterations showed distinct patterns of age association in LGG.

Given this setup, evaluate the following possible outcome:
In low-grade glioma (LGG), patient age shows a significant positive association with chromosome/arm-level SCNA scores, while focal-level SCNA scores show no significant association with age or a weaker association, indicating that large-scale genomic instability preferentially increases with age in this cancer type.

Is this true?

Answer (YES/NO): NO